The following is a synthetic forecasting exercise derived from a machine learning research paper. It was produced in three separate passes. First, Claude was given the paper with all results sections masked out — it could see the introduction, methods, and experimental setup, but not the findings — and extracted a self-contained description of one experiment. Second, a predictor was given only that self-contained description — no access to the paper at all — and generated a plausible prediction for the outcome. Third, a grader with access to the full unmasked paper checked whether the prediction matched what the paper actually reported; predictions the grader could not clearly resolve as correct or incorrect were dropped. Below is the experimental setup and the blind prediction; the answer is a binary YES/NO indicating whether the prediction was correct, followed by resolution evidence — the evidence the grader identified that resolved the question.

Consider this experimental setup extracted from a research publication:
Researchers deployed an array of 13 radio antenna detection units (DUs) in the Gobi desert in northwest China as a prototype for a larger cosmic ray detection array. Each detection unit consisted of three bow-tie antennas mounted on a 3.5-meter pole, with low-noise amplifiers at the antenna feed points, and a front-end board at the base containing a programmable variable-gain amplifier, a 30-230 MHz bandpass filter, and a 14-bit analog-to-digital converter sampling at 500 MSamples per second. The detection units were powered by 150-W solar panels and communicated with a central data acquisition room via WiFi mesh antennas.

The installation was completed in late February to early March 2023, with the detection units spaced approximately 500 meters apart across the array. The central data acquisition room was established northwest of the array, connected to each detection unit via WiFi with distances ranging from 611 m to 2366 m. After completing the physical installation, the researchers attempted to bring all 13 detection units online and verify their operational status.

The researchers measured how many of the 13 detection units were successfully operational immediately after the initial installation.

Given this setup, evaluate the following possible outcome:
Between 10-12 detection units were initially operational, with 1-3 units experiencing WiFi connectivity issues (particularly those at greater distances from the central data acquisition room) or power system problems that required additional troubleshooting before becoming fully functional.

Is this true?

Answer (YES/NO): NO